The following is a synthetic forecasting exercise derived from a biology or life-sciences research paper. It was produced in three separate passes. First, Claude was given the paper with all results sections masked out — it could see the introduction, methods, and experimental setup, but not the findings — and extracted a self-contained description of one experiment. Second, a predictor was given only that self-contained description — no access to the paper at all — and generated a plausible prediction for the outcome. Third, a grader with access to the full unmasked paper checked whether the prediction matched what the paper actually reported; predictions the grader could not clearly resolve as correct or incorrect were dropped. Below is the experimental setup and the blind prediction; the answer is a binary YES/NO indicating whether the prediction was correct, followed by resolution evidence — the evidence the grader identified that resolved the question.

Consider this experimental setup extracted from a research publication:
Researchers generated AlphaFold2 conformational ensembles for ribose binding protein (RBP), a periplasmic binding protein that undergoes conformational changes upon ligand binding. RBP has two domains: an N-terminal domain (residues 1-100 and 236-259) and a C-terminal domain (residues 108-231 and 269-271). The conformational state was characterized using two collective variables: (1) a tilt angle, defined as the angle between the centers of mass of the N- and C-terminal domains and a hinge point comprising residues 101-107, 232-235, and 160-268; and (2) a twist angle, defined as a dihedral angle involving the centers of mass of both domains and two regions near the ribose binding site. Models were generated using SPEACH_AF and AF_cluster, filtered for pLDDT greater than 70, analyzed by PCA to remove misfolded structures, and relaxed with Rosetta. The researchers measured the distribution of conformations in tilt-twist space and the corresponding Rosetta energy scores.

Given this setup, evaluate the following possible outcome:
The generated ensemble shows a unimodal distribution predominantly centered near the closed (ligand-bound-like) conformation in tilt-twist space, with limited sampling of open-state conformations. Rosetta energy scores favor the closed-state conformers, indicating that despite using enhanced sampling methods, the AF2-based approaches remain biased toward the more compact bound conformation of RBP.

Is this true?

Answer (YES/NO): NO